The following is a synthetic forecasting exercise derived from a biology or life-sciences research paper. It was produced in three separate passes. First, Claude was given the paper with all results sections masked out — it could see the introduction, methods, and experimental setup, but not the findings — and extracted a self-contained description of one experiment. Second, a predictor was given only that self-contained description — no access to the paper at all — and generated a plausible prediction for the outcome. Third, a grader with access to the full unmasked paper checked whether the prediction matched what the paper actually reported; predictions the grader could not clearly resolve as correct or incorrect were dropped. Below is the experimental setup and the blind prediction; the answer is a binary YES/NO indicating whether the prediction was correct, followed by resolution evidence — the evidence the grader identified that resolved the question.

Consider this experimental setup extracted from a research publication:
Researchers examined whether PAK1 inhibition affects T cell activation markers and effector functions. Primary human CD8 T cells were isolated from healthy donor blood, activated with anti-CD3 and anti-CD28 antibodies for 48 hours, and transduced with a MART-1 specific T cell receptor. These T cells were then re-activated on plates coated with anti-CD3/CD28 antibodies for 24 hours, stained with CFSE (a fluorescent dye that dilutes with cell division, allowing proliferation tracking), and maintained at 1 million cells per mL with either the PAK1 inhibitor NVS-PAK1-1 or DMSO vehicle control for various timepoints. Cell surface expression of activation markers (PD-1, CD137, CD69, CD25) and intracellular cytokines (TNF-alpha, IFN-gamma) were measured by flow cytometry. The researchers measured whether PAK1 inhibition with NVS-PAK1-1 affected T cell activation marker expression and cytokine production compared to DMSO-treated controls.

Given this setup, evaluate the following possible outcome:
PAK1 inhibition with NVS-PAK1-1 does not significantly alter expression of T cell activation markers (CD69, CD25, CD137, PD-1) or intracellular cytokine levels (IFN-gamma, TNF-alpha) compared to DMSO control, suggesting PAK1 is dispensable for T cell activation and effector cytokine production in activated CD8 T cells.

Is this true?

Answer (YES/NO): NO